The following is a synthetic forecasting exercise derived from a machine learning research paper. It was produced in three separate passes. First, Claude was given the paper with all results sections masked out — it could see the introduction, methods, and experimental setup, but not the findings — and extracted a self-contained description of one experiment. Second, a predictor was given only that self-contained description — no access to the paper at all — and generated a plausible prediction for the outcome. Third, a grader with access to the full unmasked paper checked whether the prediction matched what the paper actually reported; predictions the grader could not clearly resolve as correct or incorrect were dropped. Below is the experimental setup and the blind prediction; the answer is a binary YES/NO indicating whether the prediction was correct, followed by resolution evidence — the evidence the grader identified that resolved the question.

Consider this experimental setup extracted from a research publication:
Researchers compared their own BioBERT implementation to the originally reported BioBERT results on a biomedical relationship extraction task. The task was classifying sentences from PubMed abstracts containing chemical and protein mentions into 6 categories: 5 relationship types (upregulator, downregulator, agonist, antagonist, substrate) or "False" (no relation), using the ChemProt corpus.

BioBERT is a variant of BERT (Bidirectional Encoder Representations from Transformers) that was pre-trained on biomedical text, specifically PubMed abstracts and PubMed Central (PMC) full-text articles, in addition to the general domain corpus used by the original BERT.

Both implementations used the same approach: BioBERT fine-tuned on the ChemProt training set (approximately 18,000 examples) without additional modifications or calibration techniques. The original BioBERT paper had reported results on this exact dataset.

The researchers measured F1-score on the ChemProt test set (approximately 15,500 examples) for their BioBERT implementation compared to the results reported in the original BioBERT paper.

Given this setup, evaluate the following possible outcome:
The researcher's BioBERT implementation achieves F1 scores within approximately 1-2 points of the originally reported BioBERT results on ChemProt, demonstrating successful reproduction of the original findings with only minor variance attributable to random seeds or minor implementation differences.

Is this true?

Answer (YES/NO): YES